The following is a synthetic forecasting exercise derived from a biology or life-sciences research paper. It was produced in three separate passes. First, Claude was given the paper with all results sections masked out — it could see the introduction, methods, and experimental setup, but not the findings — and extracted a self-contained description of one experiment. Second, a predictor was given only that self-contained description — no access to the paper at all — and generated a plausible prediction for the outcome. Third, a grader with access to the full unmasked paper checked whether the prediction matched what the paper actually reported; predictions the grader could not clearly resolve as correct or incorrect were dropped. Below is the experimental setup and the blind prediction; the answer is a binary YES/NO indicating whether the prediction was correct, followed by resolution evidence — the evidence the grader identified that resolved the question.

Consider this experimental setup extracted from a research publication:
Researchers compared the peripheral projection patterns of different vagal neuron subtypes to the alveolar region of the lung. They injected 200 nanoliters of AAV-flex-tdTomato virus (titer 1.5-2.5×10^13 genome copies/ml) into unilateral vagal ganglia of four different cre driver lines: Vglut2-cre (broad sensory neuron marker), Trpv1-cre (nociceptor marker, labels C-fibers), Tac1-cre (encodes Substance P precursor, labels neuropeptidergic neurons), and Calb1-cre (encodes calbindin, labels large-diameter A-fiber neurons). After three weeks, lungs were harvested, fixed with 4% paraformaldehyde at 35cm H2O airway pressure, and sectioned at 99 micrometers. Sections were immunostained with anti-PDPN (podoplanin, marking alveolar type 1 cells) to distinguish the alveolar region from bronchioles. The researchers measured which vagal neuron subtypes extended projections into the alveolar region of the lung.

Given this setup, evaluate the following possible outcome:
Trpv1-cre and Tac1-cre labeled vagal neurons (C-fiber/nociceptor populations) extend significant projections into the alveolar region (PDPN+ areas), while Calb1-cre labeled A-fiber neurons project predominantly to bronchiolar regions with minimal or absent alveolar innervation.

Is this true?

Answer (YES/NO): NO